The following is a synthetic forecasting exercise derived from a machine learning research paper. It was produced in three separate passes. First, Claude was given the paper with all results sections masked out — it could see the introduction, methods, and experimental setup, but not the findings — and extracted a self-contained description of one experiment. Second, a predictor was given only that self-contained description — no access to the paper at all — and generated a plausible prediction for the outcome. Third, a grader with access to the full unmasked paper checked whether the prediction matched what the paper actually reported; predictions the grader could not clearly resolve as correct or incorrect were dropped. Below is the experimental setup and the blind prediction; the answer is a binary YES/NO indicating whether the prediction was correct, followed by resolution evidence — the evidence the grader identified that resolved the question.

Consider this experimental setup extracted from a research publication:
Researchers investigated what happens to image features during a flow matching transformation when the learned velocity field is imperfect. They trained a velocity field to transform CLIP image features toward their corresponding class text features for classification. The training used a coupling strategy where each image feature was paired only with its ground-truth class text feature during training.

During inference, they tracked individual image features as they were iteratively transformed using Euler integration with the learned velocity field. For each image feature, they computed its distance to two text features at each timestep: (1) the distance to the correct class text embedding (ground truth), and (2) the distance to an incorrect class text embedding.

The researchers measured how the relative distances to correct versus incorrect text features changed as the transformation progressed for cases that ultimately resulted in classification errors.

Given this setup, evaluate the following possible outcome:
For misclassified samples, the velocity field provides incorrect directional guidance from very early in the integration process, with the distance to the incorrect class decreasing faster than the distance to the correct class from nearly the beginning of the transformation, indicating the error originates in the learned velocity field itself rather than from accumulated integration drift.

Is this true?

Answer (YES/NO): NO